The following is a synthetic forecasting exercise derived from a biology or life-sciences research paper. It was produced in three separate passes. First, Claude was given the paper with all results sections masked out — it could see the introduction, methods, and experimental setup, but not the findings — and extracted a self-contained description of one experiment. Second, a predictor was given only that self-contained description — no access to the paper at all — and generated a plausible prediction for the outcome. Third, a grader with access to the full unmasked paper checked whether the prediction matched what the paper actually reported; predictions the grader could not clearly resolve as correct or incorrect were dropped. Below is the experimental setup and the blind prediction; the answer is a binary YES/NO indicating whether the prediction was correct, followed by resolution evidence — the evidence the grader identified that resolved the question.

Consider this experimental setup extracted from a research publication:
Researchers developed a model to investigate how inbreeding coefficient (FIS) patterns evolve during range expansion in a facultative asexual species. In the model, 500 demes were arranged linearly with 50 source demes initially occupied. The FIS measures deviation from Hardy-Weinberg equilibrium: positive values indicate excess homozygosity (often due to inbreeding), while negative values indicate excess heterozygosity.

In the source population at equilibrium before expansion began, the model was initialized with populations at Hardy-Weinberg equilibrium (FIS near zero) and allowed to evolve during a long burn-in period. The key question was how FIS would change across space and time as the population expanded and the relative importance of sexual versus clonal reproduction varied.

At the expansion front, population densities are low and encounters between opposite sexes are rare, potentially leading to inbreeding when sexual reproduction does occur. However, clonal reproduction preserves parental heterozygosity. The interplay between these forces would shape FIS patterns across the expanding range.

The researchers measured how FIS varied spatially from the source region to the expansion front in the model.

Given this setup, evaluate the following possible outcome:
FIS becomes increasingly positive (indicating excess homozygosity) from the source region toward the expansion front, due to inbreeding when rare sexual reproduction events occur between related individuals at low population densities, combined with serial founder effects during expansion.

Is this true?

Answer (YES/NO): NO